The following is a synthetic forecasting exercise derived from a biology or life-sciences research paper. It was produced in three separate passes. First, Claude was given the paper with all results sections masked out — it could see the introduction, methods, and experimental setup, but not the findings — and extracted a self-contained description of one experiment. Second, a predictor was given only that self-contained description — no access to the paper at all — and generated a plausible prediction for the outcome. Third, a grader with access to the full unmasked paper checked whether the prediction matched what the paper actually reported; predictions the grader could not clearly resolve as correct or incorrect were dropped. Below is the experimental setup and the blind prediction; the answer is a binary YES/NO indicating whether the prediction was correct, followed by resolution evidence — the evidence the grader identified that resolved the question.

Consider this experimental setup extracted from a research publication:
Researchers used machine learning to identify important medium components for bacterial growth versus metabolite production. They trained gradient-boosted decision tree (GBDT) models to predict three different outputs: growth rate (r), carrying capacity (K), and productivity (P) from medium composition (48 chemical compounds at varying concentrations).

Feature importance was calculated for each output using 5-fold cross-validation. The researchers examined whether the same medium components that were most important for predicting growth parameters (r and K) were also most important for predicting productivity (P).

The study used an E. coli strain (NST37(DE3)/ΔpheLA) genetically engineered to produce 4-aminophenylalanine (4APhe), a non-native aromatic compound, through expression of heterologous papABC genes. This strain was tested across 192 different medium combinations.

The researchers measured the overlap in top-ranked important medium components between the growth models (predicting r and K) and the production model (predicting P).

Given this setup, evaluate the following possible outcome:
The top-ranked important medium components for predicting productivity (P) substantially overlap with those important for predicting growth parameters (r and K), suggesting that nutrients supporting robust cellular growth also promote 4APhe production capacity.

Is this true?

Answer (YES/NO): YES